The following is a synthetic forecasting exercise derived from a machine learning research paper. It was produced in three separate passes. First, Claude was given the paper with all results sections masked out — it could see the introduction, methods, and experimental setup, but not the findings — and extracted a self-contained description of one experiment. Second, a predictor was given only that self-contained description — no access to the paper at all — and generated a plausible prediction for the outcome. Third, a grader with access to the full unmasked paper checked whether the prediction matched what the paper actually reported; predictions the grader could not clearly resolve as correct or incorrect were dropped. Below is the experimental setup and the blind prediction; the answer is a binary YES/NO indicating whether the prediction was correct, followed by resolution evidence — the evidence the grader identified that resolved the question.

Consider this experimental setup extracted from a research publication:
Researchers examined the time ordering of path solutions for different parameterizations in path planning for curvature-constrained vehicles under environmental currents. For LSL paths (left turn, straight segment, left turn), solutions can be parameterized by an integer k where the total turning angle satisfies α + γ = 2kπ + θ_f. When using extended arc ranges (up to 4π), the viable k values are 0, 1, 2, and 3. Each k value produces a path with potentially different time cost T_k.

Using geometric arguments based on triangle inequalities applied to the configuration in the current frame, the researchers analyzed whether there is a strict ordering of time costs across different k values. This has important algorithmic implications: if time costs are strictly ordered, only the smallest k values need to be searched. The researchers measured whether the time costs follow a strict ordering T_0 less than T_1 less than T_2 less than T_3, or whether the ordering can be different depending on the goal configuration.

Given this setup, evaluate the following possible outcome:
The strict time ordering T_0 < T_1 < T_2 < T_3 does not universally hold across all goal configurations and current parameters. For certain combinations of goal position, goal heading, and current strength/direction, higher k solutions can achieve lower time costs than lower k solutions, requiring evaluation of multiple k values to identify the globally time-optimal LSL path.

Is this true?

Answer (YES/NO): NO